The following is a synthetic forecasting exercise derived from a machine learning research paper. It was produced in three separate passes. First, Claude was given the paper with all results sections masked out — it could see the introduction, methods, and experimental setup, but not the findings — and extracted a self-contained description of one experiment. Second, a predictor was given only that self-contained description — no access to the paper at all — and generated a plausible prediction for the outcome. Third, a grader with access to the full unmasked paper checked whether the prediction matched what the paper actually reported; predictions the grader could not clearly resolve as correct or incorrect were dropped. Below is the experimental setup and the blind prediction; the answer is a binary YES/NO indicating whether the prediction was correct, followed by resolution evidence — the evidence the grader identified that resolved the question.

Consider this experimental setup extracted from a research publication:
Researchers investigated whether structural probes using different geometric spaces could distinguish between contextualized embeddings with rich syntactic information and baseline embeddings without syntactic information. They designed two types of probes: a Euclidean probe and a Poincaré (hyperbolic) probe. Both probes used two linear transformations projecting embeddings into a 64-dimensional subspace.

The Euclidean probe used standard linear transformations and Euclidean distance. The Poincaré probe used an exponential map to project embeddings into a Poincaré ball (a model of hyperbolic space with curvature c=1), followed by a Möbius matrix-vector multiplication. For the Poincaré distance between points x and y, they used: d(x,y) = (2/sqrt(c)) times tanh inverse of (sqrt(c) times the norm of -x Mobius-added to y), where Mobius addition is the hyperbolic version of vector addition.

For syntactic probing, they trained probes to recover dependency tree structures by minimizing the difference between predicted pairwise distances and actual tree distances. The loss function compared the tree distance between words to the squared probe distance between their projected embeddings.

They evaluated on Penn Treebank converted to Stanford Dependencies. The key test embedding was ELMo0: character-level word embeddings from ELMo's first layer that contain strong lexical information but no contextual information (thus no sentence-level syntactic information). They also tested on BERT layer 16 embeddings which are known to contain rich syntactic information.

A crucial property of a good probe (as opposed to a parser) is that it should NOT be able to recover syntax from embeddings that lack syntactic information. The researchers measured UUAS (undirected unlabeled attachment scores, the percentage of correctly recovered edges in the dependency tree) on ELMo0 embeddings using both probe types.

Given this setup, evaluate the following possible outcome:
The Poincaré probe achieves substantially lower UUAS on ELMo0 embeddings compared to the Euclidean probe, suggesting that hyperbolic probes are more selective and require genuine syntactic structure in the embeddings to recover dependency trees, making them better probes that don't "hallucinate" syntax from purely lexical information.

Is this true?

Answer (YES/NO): NO